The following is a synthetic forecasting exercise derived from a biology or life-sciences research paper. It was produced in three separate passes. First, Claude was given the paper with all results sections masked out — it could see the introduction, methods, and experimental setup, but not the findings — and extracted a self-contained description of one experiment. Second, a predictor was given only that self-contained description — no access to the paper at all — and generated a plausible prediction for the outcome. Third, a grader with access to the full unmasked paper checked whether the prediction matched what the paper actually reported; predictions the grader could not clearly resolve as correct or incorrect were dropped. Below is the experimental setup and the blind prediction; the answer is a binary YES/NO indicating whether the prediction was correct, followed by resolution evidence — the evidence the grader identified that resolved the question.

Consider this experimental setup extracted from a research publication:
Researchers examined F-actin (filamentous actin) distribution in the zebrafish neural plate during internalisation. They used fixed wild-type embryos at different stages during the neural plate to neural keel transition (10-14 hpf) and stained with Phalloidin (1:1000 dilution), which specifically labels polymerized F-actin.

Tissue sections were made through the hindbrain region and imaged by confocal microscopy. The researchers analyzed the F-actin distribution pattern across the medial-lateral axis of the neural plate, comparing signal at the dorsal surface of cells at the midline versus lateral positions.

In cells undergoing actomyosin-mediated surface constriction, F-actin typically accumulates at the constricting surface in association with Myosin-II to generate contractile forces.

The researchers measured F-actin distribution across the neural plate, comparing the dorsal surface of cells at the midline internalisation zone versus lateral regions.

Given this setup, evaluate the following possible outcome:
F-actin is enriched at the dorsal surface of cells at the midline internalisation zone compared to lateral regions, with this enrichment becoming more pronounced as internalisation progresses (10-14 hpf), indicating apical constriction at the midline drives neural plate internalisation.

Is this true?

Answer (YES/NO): NO